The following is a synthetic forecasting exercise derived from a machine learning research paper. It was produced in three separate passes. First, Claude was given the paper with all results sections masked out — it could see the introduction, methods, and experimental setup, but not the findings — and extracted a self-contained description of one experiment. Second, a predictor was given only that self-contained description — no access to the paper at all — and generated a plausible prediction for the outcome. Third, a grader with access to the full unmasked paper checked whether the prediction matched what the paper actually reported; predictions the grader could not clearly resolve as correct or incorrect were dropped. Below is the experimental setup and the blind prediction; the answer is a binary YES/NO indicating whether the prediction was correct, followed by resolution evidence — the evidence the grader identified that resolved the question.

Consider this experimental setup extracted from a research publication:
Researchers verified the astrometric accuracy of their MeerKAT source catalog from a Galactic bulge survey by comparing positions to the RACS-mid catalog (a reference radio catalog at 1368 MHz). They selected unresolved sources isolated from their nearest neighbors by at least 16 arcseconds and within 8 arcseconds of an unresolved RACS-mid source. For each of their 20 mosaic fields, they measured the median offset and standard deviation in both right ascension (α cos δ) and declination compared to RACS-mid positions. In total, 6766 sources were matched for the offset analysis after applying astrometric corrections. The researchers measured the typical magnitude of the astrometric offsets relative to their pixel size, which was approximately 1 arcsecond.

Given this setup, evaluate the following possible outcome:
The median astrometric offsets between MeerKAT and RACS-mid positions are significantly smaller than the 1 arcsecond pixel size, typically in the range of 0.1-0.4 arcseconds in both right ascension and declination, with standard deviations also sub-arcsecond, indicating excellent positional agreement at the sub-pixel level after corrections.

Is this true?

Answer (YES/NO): NO